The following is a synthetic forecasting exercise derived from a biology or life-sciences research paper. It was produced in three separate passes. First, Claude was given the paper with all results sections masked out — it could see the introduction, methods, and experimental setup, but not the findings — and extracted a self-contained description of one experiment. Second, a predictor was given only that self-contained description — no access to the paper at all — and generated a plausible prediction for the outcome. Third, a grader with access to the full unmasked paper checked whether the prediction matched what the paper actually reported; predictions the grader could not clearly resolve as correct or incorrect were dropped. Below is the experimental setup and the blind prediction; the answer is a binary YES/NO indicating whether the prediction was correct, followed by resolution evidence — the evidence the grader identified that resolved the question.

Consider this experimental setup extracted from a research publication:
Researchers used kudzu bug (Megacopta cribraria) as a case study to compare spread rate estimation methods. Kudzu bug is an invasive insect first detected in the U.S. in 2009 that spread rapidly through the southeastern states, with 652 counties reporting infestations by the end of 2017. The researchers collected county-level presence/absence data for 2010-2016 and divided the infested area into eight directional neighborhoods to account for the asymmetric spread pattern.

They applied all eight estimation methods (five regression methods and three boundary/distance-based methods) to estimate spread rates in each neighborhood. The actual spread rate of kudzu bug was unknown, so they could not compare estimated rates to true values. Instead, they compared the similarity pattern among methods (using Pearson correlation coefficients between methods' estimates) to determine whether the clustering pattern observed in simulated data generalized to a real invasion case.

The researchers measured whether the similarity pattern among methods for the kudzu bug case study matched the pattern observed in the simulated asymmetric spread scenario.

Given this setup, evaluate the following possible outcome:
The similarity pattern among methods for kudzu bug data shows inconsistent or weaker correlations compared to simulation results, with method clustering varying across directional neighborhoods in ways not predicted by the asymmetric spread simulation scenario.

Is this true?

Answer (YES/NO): NO